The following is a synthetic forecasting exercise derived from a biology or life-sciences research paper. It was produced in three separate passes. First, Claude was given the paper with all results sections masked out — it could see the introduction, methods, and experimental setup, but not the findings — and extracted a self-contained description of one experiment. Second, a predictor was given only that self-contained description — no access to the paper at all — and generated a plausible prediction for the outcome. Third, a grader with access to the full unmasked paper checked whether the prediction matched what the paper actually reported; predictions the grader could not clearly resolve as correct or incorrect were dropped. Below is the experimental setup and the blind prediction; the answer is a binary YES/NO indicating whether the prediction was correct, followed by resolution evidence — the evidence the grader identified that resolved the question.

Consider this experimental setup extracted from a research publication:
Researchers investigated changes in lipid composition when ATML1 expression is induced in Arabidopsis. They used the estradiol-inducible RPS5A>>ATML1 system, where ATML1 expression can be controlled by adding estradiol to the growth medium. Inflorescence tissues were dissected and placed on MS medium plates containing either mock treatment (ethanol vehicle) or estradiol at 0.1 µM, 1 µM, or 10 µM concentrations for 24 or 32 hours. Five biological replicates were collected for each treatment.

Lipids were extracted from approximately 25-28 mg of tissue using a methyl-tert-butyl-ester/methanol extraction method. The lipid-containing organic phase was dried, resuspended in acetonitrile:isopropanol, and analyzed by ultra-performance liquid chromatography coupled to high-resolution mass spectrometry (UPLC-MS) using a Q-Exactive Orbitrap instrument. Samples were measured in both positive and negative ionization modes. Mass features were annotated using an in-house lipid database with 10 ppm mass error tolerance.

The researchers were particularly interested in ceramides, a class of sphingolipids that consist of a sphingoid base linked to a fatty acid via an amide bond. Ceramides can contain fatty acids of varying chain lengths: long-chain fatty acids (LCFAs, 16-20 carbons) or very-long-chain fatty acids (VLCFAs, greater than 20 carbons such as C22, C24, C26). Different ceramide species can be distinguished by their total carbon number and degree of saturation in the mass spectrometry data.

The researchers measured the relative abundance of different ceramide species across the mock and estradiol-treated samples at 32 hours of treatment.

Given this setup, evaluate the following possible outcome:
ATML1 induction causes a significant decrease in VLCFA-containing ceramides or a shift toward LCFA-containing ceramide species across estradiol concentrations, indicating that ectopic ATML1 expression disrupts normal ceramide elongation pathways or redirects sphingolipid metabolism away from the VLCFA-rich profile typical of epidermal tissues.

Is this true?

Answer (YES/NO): NO